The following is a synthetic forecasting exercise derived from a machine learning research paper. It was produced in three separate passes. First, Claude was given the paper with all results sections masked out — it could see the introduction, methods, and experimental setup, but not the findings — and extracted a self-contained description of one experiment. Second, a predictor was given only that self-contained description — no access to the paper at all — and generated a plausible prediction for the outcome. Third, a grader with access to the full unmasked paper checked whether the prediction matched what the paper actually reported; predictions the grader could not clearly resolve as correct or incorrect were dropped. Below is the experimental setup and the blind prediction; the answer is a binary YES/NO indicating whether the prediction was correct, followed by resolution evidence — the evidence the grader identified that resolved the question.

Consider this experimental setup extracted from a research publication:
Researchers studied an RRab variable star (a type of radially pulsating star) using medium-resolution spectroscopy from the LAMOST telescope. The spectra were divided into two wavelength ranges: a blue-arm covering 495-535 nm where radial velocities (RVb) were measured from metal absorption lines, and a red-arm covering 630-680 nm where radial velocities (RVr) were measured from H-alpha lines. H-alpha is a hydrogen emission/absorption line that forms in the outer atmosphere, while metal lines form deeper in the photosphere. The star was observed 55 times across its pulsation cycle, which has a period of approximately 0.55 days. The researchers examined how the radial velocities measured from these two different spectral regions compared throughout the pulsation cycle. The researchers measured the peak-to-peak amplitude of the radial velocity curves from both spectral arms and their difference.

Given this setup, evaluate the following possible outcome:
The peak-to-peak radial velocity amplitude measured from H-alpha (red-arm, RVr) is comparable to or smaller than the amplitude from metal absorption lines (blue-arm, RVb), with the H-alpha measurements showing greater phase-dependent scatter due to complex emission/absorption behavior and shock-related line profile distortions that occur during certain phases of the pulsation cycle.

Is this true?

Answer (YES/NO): NO